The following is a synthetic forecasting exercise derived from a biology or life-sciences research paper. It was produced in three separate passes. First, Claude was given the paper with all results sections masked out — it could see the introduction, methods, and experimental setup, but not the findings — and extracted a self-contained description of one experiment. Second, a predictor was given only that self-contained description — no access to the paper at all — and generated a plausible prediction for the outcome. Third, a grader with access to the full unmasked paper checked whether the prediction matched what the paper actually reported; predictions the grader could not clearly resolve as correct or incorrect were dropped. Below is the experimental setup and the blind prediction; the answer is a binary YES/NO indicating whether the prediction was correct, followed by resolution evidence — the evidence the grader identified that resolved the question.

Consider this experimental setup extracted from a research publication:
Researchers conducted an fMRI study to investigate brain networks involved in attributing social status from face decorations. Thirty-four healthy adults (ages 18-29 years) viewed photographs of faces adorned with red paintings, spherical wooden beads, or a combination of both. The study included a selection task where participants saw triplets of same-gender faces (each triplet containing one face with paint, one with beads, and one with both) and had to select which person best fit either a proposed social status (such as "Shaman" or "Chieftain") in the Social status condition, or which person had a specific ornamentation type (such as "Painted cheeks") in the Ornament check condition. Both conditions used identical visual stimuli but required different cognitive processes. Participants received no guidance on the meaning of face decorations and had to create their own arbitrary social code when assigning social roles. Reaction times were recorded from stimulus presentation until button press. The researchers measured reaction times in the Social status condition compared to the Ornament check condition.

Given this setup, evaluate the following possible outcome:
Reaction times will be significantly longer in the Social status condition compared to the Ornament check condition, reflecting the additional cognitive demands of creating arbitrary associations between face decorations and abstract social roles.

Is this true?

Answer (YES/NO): YES